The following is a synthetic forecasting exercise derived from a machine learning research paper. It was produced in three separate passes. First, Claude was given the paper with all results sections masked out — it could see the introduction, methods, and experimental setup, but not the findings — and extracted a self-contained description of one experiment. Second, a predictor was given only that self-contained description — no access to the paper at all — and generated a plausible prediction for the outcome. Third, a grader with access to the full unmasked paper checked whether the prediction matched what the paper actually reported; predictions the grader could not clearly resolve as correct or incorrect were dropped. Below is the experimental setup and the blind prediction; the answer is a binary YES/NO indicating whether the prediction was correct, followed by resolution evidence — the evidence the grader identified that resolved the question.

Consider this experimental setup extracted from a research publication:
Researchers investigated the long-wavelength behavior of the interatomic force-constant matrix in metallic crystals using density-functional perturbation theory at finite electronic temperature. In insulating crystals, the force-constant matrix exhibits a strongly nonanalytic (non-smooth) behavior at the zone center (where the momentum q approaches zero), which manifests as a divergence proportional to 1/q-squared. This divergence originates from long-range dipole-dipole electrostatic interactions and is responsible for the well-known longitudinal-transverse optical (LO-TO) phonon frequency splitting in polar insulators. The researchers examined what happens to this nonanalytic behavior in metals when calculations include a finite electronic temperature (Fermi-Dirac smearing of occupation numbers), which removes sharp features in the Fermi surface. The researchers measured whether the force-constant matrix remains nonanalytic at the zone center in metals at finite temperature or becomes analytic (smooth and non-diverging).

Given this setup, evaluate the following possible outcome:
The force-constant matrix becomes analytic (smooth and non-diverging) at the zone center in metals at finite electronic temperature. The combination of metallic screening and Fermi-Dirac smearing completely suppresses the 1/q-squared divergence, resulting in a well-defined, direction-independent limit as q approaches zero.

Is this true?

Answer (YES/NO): YES